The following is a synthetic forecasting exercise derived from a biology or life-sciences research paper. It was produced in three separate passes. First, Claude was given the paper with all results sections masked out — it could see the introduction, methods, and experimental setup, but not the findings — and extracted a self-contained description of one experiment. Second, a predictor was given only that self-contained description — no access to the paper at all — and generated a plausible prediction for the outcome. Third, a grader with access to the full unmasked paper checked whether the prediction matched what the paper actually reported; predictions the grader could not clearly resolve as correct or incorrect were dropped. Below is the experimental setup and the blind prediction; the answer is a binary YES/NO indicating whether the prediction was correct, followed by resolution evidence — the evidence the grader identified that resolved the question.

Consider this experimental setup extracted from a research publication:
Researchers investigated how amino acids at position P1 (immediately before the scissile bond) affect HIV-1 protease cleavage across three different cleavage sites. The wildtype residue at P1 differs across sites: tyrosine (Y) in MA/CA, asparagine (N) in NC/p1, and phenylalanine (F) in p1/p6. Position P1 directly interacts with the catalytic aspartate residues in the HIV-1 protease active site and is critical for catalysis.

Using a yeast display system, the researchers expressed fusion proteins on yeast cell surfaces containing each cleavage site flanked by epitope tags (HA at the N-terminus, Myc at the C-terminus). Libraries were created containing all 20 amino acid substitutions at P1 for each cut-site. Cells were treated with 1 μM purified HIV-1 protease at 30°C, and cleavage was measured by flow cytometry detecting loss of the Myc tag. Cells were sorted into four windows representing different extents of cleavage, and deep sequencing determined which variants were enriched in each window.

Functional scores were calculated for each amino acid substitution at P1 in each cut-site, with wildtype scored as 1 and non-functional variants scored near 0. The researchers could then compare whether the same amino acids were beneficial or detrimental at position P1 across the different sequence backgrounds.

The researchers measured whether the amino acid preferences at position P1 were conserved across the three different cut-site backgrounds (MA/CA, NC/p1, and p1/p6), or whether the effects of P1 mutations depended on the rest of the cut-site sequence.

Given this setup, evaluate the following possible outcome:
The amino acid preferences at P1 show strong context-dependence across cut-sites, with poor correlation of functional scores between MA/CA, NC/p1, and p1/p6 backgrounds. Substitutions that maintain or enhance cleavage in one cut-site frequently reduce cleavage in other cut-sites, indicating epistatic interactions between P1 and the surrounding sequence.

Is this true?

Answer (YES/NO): NO